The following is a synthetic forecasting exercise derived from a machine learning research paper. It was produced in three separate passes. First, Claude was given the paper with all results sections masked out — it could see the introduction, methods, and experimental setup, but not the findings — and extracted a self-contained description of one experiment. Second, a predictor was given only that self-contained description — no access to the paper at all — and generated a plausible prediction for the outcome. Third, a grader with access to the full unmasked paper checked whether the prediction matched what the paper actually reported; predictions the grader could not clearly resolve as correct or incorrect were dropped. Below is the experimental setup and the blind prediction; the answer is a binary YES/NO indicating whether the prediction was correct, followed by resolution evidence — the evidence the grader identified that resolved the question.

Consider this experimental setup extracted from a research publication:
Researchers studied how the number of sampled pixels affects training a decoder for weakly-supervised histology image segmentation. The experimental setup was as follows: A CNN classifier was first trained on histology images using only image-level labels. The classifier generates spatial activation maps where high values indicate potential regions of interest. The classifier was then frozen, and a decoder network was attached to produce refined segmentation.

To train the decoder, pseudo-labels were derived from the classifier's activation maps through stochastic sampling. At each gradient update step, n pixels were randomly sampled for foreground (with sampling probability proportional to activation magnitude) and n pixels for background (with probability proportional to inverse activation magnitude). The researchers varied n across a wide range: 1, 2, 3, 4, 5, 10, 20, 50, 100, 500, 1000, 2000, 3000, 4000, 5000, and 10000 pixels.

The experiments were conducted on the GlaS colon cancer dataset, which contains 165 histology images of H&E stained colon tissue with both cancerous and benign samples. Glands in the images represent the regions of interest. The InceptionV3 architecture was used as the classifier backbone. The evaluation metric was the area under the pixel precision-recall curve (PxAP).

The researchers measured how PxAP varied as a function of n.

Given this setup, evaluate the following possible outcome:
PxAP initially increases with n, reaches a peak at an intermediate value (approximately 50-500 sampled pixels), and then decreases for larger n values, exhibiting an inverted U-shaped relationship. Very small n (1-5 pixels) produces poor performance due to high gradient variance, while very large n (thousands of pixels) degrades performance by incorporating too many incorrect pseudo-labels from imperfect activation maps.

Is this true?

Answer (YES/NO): NO